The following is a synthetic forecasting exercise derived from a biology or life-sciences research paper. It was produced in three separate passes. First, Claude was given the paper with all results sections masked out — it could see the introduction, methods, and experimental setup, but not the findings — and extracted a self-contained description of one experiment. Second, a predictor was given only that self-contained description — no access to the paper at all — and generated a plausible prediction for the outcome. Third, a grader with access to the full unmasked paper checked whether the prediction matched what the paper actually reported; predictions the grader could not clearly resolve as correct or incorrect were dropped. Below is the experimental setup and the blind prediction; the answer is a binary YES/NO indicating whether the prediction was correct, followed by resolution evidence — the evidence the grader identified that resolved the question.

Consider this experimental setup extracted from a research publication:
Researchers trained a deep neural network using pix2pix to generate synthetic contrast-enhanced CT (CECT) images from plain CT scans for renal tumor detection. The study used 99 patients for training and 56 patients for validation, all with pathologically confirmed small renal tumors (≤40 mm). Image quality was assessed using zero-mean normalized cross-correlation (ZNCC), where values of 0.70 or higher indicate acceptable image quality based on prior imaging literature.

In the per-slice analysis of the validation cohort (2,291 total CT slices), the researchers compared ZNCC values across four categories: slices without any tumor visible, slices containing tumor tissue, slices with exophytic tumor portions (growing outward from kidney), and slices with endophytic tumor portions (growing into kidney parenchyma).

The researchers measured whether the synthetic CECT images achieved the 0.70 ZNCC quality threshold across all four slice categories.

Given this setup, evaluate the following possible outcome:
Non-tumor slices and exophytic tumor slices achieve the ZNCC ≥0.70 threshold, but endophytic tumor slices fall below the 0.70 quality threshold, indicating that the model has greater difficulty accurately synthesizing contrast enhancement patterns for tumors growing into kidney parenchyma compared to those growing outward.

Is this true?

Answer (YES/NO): NO